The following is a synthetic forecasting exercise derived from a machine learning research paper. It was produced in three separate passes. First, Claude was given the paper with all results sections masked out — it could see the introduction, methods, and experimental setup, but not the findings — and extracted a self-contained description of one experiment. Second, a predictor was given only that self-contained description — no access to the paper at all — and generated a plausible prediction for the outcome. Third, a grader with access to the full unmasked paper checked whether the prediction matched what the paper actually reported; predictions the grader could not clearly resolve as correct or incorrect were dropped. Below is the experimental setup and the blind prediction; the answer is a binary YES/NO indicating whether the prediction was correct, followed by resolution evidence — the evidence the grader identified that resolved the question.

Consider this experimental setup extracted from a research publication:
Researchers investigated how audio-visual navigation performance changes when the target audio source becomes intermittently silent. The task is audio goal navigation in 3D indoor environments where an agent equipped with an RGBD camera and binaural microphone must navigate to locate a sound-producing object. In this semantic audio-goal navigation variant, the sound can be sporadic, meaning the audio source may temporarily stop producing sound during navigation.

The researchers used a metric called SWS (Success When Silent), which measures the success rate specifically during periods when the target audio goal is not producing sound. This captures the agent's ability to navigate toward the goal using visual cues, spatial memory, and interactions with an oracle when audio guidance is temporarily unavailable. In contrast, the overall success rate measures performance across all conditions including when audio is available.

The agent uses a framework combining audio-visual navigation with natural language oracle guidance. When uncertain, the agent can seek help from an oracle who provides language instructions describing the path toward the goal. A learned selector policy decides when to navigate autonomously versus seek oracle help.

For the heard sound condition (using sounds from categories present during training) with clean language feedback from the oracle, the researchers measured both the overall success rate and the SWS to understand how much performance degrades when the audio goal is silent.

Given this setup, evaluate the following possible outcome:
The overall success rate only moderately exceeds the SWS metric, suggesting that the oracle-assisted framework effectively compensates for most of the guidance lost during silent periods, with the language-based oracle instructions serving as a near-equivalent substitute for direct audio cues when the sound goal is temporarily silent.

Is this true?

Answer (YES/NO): NO